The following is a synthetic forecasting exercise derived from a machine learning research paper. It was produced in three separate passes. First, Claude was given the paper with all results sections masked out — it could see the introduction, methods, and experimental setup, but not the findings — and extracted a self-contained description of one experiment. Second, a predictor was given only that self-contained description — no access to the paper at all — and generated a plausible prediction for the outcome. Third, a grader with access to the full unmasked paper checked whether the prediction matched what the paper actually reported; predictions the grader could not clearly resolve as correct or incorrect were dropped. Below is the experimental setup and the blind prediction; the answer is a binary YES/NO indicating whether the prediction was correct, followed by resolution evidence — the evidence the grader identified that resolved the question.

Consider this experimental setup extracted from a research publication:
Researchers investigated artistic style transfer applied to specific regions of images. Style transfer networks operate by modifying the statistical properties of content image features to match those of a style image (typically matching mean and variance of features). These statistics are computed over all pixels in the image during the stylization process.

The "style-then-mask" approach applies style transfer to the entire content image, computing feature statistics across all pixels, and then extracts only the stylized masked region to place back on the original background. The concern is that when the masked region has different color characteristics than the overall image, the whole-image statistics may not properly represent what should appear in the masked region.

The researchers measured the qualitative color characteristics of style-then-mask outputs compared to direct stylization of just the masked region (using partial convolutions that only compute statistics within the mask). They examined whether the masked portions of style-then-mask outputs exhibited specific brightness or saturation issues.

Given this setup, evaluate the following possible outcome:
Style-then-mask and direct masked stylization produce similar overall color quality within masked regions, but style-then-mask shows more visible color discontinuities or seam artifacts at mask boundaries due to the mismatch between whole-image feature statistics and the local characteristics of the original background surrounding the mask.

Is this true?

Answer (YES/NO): NO